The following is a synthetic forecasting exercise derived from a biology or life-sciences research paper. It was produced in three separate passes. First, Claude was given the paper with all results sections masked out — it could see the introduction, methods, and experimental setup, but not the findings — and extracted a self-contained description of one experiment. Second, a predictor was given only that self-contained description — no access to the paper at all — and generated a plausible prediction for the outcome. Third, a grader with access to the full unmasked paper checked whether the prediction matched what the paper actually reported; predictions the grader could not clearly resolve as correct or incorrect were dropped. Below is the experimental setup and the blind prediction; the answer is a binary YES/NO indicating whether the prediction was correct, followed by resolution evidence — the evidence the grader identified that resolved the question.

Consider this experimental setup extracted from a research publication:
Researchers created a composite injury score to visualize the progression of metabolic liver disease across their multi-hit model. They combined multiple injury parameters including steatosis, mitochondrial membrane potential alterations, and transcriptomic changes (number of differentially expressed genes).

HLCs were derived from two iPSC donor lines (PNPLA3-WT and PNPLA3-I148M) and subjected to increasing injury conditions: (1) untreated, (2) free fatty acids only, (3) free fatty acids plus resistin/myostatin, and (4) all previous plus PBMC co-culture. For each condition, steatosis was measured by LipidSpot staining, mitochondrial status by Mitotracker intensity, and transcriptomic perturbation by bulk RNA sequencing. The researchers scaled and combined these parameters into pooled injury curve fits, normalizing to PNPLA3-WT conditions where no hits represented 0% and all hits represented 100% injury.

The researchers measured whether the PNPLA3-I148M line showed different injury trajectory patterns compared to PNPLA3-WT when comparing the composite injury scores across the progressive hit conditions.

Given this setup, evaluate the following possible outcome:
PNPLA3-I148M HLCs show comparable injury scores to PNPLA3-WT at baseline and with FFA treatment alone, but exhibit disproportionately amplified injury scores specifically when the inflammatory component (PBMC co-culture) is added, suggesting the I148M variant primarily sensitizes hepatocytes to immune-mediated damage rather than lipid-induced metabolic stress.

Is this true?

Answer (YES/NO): NO